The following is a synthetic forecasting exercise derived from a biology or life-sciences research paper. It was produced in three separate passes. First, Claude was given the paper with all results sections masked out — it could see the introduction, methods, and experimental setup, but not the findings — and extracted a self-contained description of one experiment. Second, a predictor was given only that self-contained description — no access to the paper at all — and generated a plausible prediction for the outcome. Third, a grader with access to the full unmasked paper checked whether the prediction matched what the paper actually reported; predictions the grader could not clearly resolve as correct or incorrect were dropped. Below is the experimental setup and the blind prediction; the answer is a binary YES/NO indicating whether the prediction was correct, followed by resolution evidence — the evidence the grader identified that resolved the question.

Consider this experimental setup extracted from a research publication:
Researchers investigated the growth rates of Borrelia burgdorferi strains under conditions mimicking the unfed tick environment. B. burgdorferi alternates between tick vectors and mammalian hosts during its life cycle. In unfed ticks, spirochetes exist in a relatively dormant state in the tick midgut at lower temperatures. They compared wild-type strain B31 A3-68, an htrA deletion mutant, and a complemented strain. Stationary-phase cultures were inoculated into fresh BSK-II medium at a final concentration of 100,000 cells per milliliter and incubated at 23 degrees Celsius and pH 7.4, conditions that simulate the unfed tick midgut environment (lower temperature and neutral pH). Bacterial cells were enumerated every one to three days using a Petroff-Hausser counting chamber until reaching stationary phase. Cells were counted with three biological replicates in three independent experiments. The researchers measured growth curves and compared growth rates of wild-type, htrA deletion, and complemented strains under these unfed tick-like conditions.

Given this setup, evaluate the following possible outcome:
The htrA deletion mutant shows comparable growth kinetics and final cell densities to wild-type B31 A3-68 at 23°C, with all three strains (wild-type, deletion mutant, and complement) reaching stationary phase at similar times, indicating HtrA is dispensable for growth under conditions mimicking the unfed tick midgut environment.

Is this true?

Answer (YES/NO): NO